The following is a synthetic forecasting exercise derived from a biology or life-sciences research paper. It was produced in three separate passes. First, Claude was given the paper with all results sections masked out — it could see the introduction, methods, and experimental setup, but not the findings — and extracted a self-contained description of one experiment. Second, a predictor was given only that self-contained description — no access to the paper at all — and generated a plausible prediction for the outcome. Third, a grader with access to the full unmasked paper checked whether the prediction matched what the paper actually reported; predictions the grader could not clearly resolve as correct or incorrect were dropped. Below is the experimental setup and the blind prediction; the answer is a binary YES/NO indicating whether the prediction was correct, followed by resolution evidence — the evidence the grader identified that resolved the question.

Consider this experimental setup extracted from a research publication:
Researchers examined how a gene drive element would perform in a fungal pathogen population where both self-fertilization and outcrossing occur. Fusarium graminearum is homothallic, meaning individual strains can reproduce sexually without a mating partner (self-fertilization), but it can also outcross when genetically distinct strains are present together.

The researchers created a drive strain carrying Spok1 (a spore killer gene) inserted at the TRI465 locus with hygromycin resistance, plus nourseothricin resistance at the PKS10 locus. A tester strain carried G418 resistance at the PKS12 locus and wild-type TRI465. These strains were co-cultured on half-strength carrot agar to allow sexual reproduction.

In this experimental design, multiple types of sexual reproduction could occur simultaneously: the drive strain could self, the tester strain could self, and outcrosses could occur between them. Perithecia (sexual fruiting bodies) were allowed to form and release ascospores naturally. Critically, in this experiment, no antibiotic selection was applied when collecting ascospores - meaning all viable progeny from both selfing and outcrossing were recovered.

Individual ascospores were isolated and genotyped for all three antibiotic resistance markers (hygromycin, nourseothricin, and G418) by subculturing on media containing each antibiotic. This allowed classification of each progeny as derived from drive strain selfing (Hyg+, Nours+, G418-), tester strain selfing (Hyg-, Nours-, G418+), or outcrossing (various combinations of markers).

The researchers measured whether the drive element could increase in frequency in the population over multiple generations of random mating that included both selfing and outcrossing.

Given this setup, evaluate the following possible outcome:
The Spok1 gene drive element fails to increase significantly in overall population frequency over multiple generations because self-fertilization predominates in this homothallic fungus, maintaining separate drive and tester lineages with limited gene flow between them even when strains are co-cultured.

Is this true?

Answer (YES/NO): NO